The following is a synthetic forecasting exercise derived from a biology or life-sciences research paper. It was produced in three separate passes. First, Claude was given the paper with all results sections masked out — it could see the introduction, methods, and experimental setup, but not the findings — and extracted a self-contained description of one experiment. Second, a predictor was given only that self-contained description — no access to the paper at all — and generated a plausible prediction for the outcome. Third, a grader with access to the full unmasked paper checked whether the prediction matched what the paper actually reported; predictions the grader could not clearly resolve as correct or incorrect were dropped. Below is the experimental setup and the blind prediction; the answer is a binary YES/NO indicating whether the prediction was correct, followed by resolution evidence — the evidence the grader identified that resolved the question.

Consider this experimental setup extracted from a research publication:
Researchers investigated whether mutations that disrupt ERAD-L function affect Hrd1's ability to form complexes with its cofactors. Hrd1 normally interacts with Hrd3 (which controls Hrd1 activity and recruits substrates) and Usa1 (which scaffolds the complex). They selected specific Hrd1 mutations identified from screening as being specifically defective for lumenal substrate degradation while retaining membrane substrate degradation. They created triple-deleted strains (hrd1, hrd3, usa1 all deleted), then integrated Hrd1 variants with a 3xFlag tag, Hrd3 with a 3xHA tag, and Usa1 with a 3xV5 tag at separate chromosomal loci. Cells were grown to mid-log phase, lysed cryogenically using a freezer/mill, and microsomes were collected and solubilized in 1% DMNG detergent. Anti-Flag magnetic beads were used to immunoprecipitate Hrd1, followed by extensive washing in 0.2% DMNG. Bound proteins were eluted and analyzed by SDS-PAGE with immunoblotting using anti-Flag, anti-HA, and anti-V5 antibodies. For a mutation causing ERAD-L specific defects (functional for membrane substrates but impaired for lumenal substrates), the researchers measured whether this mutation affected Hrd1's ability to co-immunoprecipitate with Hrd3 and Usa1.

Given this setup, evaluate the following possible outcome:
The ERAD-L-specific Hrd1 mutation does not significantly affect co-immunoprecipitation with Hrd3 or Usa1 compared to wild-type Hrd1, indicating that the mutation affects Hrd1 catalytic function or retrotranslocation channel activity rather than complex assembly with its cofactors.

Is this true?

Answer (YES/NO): NO